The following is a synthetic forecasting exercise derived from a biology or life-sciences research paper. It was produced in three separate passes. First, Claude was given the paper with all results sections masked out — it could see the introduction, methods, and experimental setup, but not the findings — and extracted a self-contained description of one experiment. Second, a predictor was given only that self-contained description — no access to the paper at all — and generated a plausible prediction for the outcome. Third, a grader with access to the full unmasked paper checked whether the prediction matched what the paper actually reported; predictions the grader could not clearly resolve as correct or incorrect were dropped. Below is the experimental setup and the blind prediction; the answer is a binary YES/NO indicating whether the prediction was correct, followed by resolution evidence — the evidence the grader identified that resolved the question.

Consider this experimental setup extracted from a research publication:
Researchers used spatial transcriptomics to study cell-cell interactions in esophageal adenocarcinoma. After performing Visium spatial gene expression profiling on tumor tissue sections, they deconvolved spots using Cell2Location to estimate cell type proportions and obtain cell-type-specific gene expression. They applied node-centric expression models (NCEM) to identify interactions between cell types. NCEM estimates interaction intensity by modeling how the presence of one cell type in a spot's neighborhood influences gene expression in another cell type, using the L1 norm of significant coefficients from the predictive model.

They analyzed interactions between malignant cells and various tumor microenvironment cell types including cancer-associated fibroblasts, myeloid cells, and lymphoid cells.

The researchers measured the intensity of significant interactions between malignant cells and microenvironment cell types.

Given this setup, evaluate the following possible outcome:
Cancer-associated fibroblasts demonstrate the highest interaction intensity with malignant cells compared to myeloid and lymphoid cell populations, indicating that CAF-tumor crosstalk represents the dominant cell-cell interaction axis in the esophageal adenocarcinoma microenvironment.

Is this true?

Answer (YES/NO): NO